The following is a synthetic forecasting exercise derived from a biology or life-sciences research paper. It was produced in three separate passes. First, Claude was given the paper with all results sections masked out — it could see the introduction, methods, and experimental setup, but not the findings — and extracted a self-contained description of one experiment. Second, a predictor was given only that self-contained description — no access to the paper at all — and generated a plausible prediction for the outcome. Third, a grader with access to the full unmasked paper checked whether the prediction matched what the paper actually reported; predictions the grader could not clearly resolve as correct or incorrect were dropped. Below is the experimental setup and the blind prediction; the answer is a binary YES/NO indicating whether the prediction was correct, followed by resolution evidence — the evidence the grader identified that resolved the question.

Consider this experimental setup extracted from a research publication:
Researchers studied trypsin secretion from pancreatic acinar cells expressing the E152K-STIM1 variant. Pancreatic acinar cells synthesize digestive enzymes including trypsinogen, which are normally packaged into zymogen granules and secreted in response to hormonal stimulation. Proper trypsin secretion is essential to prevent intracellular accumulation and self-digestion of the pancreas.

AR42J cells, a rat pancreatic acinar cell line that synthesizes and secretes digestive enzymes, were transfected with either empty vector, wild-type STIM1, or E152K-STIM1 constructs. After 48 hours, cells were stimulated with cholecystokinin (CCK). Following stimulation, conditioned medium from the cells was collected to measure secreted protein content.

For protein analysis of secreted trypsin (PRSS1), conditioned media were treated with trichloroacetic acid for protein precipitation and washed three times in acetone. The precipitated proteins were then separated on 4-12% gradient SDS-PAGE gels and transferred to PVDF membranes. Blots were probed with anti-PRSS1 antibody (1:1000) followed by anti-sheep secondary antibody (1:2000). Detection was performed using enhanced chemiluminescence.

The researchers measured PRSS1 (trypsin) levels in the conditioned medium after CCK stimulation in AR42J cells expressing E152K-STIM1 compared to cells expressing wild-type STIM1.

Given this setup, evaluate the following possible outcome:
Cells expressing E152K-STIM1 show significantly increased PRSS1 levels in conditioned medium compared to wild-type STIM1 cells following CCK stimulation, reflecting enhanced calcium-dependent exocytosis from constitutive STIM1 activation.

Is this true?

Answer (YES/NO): NO